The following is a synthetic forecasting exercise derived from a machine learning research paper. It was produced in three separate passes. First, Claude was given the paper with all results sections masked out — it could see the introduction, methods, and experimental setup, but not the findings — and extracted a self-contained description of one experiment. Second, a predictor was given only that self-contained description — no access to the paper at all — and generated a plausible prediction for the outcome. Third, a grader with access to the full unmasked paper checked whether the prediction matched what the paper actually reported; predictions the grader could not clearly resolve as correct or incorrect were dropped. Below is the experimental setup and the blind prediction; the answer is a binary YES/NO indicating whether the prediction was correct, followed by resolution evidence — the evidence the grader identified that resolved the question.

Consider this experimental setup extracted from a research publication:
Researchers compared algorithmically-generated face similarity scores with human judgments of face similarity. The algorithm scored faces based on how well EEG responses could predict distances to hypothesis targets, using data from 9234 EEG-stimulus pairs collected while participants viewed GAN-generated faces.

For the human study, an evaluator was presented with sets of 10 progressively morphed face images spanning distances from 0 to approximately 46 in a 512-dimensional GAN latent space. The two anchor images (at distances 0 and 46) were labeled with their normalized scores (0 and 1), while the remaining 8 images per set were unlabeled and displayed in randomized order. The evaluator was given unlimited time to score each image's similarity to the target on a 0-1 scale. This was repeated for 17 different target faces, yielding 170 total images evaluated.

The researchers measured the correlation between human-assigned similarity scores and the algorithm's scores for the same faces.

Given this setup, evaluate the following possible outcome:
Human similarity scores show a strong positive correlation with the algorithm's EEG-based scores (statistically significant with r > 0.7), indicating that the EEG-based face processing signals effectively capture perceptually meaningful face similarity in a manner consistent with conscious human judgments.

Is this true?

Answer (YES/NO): YES